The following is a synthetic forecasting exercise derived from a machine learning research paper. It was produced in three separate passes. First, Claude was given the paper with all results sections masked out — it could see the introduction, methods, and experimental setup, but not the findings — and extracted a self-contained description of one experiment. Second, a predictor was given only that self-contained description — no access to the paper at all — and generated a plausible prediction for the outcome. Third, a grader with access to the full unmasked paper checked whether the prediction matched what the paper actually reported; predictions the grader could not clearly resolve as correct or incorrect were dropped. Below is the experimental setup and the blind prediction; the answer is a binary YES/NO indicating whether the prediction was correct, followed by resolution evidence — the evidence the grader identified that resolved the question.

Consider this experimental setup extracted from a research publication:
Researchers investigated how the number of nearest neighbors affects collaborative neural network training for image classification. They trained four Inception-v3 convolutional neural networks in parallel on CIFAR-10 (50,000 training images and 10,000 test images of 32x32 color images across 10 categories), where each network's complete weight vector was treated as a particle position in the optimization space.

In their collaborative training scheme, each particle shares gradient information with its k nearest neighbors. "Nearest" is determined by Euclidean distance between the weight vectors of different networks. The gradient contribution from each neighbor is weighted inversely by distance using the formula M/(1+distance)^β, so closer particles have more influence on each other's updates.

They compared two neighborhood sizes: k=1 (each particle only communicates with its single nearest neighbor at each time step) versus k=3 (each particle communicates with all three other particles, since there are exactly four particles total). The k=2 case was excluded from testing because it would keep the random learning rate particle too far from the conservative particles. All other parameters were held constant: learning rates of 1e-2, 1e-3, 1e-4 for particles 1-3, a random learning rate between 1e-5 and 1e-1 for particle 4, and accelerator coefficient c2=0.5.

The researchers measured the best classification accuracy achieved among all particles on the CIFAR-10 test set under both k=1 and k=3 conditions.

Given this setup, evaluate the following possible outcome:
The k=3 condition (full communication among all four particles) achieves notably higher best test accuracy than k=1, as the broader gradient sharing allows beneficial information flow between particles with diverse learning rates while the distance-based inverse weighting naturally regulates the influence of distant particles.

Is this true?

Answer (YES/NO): YES